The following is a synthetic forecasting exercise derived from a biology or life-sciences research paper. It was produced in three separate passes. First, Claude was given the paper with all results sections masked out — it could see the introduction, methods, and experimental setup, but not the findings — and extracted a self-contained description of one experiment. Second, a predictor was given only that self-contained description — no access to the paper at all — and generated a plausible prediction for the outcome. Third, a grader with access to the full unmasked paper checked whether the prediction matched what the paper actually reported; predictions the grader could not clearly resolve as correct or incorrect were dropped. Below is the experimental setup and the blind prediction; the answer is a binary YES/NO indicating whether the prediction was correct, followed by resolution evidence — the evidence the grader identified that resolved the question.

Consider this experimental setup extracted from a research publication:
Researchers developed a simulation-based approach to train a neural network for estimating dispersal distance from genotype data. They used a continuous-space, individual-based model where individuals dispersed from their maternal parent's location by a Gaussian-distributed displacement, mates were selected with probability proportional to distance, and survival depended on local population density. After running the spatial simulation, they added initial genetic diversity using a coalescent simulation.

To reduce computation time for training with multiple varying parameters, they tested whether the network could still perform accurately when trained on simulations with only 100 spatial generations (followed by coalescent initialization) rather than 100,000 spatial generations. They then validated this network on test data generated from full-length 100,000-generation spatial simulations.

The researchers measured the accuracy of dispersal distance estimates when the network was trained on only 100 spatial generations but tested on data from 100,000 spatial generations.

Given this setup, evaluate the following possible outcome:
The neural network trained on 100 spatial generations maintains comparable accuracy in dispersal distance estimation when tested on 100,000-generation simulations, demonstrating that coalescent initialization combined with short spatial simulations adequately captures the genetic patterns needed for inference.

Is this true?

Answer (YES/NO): NO